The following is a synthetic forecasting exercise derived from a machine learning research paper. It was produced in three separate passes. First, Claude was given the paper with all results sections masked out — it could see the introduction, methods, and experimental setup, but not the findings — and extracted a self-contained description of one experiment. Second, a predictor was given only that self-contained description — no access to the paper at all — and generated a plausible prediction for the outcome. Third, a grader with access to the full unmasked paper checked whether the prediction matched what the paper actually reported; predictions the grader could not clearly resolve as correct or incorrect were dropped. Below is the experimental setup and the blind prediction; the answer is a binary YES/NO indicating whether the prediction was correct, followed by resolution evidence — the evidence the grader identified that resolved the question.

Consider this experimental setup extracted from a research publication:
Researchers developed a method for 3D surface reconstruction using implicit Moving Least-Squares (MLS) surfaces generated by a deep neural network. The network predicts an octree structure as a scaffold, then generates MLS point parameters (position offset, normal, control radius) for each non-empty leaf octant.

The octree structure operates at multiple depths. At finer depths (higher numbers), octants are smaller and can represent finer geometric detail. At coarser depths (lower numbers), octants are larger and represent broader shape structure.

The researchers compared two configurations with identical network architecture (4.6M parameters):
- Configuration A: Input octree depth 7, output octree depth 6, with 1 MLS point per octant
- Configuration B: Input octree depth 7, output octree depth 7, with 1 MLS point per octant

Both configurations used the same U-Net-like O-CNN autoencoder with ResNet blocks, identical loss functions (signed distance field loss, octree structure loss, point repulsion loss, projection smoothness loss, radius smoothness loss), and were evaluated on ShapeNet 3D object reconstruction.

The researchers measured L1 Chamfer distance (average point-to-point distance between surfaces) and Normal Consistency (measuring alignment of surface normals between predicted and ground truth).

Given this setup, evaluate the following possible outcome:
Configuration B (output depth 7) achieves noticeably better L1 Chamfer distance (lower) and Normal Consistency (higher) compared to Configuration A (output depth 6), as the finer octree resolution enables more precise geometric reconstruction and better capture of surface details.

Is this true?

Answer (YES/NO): NO